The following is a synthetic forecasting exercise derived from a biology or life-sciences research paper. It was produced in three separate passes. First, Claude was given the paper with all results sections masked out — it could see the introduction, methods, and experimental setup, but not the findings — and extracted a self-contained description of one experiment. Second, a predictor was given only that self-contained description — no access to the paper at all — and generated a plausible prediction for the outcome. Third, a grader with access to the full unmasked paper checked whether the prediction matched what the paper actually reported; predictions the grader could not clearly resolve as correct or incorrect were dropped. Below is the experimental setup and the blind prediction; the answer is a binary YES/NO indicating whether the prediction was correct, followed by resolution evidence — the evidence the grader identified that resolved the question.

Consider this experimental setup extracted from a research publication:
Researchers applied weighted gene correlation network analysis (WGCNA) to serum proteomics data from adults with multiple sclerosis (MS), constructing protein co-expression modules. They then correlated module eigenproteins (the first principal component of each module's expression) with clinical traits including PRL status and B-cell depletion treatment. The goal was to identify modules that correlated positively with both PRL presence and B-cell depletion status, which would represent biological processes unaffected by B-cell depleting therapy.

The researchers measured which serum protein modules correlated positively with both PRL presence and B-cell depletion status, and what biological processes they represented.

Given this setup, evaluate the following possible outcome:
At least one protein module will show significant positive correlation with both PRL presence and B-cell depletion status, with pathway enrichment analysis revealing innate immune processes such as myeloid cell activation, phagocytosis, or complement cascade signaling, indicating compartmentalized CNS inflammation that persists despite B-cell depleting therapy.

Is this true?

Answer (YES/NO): NO